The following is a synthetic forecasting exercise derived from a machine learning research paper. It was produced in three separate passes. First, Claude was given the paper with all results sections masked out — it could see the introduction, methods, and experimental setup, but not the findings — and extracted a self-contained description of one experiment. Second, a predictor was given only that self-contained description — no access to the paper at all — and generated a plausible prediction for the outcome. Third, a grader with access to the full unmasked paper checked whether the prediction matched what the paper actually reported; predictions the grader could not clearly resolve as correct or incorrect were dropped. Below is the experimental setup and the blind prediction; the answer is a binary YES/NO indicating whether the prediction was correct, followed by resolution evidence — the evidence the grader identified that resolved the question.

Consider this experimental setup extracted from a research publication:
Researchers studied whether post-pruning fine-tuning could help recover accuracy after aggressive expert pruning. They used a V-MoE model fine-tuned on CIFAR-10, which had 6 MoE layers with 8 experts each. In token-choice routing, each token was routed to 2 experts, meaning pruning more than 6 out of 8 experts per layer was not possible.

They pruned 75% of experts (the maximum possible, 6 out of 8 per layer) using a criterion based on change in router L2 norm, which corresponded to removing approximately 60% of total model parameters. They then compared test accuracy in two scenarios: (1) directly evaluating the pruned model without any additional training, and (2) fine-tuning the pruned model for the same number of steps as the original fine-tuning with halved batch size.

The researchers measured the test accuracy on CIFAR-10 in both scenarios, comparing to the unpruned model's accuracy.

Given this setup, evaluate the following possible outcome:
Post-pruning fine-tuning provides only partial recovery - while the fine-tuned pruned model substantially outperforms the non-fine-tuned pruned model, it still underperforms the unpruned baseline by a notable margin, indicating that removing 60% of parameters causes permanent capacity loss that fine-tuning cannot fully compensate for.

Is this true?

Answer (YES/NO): NO